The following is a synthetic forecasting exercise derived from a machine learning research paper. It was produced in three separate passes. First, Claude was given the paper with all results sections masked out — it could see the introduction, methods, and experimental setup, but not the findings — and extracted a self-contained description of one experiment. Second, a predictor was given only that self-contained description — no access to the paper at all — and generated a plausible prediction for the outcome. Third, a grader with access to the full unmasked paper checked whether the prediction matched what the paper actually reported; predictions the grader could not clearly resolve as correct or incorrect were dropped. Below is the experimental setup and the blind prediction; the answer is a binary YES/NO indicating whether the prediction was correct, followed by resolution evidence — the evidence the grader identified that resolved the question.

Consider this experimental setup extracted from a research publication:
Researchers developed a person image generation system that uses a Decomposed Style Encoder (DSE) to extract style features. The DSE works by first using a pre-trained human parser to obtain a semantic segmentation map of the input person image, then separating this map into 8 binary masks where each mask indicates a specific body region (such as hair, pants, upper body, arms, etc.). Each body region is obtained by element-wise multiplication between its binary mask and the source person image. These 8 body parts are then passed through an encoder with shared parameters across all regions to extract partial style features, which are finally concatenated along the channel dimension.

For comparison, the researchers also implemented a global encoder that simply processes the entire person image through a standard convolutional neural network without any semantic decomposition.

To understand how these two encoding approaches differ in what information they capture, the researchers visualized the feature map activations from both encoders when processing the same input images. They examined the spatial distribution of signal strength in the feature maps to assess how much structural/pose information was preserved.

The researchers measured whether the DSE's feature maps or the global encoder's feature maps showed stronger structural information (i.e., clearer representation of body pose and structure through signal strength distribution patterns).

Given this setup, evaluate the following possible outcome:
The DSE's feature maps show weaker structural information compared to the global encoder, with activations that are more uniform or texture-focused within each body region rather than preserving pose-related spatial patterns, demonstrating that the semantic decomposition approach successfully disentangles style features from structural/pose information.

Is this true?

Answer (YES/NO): YES